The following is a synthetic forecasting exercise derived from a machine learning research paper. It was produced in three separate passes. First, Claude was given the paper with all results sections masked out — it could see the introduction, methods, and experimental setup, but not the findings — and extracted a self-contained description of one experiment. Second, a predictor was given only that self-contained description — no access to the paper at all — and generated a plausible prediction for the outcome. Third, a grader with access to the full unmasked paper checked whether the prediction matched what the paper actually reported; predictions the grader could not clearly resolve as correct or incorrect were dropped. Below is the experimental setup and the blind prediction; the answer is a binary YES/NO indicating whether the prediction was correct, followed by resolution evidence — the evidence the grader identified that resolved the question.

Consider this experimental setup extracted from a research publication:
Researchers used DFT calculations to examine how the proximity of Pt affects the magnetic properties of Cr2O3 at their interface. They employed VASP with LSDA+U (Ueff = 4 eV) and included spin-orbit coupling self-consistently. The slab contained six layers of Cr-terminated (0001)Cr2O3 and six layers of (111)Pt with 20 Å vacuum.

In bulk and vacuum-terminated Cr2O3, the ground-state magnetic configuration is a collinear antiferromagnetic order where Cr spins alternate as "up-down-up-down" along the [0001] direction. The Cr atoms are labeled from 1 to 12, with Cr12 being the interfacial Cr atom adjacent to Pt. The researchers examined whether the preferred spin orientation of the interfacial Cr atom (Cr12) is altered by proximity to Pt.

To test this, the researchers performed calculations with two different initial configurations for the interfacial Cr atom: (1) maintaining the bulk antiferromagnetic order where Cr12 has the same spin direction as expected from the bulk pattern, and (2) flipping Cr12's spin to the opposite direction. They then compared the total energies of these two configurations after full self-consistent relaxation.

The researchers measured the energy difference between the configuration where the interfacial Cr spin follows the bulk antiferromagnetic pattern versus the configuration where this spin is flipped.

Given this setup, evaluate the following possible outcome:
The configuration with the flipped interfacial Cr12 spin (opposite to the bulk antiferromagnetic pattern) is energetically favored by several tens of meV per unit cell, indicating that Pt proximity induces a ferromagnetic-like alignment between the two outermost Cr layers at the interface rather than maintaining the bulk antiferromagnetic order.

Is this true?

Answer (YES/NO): NO